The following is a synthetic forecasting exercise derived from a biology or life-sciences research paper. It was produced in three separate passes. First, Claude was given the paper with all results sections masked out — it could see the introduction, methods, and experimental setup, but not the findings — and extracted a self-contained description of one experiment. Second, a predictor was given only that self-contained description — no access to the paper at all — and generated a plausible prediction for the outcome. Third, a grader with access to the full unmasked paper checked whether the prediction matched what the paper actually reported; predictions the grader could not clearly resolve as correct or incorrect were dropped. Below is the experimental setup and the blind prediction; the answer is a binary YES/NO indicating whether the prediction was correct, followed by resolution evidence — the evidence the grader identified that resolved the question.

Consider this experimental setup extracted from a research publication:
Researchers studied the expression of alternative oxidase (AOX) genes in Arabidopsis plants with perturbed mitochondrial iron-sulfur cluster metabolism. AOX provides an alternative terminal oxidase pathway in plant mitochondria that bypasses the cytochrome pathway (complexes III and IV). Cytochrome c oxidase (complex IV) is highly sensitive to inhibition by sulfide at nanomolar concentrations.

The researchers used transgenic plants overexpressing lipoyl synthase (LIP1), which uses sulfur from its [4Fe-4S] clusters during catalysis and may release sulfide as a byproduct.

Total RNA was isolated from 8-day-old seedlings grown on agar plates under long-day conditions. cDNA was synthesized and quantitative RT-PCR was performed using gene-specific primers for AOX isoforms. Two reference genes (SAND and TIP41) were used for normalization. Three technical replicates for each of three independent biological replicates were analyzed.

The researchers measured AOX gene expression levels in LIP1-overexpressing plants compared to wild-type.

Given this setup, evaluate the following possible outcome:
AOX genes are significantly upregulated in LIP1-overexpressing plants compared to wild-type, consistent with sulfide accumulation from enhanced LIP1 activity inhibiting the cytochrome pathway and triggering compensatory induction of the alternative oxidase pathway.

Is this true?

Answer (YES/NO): YES